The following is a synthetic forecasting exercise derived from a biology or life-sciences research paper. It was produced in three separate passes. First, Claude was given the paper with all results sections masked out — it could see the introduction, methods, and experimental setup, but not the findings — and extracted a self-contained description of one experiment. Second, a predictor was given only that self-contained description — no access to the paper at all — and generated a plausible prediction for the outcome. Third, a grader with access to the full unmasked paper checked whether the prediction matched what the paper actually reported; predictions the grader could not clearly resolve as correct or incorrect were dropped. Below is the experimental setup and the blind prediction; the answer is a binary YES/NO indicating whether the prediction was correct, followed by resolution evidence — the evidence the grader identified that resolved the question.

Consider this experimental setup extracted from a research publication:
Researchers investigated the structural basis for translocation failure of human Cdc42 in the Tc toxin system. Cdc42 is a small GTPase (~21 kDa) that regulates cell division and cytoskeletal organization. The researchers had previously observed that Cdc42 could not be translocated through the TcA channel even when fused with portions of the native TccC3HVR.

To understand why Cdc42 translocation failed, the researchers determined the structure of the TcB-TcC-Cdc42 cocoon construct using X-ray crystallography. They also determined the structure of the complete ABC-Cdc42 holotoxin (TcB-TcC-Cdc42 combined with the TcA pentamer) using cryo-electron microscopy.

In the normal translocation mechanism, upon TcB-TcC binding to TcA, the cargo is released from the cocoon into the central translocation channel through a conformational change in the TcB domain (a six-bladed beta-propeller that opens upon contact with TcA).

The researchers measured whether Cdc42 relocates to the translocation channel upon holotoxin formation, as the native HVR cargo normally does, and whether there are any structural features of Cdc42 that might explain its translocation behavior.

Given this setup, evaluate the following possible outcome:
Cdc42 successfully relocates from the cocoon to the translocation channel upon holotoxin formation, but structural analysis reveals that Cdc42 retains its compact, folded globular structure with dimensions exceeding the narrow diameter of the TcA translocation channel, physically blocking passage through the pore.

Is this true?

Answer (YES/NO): NO